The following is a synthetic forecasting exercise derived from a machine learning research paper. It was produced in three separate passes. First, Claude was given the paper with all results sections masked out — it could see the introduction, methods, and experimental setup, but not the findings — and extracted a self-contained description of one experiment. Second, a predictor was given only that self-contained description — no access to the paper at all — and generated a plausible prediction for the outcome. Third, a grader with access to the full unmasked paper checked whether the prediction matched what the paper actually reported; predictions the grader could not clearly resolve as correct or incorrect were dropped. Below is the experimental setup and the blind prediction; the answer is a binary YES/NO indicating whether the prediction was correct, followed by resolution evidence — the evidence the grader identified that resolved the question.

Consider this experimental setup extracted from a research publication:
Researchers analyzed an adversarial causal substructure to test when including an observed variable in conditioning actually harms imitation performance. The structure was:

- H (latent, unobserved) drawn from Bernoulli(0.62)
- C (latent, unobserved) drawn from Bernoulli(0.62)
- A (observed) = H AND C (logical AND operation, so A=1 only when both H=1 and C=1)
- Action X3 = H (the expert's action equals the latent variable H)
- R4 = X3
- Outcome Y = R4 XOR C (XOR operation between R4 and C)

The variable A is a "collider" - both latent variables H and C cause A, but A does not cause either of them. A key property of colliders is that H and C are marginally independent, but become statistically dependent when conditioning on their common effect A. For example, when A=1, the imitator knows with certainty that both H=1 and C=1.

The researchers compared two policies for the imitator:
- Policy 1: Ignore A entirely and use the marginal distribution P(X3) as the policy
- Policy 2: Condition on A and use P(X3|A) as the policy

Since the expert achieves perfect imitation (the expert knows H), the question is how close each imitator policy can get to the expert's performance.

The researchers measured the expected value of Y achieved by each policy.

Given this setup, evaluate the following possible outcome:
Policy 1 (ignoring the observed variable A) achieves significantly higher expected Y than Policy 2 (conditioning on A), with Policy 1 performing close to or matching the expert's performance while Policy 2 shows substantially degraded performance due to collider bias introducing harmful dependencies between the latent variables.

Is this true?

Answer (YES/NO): YES